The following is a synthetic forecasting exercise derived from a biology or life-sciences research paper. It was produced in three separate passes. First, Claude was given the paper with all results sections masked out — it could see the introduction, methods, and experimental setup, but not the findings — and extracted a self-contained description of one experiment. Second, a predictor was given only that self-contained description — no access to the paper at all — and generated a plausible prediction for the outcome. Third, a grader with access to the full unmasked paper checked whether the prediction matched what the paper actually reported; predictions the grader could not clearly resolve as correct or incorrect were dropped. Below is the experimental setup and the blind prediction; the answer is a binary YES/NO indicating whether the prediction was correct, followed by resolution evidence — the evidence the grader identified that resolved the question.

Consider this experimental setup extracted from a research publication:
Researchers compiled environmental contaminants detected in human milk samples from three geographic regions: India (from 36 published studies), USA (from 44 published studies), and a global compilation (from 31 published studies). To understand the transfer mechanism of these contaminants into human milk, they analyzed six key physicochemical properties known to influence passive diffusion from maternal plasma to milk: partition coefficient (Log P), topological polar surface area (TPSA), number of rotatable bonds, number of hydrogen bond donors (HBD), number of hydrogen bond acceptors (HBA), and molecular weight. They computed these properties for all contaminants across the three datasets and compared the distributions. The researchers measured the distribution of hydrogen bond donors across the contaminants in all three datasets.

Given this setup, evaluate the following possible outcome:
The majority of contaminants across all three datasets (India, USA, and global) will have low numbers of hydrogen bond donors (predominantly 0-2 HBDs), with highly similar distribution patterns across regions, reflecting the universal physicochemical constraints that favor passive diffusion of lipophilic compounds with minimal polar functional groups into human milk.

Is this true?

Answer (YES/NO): YES